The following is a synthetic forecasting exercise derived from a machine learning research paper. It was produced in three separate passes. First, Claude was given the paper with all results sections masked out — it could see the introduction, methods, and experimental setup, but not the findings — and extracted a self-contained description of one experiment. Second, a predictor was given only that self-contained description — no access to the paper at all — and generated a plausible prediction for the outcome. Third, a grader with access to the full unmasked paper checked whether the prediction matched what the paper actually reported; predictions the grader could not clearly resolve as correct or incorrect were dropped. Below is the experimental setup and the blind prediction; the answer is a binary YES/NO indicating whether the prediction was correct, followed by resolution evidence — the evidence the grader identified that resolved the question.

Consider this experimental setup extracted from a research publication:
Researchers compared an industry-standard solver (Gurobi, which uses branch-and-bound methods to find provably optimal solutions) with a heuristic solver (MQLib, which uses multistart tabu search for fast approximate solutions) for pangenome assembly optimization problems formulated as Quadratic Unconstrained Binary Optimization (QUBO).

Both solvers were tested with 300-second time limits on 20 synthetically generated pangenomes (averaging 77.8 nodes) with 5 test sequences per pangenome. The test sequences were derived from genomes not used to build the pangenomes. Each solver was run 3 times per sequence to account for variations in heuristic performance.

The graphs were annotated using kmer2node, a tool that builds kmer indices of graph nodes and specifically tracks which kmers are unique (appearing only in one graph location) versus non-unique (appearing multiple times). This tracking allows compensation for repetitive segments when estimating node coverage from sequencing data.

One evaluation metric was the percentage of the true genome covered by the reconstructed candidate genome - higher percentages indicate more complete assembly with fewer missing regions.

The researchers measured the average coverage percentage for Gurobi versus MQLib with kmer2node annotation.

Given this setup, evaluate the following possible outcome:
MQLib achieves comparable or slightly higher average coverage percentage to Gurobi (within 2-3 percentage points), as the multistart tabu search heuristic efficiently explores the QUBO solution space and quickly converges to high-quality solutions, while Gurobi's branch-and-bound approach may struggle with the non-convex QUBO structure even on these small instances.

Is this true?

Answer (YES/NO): NO